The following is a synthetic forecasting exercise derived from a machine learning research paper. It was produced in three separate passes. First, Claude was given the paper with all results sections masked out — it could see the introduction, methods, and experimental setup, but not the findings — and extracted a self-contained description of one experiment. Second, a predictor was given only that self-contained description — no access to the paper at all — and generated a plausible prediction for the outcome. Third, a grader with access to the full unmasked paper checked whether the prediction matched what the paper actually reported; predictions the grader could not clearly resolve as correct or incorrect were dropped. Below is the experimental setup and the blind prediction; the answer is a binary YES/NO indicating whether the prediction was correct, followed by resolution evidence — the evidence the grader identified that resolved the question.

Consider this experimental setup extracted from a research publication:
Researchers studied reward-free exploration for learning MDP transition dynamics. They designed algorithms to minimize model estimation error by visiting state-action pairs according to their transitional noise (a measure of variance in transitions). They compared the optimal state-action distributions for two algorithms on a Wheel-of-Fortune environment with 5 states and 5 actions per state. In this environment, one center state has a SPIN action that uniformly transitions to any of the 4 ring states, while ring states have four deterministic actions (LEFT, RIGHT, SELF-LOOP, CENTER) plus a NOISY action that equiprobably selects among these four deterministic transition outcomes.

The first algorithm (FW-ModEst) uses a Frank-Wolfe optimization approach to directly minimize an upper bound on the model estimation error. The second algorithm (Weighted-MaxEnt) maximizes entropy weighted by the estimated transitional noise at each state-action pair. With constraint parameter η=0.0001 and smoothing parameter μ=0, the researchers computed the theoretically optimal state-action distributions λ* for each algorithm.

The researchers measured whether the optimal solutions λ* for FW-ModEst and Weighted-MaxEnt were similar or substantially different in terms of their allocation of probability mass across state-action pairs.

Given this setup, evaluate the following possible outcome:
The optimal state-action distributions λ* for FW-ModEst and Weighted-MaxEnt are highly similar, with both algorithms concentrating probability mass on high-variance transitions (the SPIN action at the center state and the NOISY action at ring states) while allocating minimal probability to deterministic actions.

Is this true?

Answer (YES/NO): YES